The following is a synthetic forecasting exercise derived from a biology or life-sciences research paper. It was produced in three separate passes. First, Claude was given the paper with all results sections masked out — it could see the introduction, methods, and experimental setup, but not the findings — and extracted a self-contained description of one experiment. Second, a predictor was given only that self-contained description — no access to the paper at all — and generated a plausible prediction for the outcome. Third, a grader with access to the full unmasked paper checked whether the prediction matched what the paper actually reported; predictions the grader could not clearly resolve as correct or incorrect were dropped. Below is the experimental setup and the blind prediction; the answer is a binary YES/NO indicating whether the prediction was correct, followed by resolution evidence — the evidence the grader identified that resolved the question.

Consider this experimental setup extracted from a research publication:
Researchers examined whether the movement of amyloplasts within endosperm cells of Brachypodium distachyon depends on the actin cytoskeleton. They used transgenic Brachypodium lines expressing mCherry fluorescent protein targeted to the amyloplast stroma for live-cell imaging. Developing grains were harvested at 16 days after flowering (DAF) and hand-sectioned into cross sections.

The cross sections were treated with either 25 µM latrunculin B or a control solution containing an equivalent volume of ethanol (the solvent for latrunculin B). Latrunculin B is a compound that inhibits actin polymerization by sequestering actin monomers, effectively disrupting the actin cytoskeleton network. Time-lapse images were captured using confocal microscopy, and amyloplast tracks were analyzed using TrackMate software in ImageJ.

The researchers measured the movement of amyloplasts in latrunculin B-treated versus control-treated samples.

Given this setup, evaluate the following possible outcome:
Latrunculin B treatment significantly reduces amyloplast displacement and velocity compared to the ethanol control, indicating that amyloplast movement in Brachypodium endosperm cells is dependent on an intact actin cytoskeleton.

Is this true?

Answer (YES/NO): YES